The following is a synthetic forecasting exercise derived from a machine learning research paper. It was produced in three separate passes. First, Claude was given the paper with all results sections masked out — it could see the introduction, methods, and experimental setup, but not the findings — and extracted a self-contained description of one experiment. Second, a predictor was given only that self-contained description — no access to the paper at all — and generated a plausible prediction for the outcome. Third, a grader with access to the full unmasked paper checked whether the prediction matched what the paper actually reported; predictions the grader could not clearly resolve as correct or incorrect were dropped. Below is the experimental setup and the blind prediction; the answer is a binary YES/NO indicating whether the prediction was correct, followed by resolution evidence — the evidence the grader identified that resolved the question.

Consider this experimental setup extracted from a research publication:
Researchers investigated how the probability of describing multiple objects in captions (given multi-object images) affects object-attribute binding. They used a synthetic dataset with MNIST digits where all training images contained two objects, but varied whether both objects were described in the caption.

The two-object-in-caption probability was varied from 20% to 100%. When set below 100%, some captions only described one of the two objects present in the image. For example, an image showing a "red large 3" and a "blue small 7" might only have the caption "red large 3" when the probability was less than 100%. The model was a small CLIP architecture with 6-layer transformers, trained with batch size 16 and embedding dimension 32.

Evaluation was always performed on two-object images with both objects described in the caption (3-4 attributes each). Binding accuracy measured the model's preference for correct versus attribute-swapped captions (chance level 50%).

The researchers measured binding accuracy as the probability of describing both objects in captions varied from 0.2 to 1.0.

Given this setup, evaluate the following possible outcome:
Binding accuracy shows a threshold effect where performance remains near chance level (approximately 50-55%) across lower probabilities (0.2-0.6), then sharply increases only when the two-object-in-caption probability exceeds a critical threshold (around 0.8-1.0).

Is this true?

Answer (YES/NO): NO